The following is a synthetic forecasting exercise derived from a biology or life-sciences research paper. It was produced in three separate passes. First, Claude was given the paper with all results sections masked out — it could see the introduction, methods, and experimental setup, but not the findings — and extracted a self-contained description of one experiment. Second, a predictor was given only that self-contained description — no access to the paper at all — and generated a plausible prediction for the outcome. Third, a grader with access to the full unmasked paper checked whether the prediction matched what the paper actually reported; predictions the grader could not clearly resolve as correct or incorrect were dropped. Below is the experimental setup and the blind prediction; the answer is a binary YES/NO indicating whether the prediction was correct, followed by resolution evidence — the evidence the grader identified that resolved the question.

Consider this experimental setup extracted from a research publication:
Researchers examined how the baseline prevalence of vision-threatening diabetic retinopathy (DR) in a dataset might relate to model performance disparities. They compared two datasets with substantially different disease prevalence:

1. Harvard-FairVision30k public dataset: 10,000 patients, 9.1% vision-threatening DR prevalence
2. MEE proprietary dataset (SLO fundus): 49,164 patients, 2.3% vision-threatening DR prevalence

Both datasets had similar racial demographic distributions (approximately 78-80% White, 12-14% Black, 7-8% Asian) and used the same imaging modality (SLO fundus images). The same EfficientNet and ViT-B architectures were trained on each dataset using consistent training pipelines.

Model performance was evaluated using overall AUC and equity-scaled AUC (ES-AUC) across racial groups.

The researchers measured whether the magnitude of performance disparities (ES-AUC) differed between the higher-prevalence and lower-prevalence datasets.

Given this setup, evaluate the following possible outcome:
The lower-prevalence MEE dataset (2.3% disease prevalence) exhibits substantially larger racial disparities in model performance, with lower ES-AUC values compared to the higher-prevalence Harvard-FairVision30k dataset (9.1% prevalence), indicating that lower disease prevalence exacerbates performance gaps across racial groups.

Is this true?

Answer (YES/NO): NO